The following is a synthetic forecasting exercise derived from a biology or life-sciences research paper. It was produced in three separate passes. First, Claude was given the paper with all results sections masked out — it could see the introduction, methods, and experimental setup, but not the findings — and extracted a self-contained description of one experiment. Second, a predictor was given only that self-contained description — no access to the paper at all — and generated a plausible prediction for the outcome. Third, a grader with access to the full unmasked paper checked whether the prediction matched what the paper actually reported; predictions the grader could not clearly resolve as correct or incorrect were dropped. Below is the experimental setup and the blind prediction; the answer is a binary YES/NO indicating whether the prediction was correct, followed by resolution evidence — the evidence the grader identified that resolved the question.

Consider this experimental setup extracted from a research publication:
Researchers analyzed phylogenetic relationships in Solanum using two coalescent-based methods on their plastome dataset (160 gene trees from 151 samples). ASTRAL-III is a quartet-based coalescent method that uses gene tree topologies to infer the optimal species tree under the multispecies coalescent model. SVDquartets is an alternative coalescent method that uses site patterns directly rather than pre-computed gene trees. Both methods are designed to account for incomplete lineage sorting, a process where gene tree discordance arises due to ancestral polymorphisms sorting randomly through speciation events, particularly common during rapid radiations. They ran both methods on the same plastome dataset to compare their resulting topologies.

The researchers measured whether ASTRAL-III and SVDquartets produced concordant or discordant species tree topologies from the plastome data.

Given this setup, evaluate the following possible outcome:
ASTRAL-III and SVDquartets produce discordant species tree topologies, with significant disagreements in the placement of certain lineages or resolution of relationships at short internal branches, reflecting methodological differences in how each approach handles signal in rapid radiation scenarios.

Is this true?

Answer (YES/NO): YES